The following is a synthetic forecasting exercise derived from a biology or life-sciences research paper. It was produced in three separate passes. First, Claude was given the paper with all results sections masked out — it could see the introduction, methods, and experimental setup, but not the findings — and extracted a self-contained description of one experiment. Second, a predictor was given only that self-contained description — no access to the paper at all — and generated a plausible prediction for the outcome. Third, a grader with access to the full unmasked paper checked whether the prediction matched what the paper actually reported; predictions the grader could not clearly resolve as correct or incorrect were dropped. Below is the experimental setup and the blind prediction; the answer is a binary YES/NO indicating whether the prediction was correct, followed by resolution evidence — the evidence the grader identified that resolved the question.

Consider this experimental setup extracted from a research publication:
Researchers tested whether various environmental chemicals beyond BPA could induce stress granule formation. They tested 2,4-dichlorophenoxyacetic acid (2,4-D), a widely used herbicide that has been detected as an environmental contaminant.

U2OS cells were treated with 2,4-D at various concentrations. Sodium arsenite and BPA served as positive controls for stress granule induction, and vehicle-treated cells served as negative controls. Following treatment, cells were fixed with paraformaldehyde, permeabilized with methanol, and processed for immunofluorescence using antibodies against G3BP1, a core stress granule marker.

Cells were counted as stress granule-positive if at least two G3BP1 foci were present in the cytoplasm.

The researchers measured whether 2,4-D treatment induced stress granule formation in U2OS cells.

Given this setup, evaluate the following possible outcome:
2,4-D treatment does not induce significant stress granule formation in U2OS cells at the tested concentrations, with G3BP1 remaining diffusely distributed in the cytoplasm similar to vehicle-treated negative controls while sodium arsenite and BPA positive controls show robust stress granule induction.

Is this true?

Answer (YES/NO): NO